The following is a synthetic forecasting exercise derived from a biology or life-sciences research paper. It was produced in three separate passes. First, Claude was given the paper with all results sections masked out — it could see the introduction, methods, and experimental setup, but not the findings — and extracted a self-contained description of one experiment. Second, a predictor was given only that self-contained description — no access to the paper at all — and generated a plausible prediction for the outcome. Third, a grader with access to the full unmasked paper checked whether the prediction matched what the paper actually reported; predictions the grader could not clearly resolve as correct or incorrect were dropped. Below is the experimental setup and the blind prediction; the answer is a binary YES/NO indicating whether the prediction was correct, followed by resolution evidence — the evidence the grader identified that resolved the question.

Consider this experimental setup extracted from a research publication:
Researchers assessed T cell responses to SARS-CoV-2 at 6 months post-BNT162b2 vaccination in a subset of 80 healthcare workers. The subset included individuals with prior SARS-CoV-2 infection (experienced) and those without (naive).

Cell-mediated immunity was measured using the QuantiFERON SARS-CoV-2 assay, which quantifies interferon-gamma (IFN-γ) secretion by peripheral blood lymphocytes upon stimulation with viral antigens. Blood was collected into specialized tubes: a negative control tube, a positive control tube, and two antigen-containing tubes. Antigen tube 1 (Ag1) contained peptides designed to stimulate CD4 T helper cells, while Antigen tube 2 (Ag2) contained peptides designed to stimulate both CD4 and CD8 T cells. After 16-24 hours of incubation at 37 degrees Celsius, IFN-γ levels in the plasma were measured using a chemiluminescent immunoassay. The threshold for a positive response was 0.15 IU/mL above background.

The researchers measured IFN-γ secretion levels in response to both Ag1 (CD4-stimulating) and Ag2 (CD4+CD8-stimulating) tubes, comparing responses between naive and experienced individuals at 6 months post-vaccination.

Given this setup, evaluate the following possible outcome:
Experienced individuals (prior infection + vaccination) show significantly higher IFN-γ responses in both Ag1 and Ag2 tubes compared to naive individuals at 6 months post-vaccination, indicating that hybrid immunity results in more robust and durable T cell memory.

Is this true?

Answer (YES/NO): NO